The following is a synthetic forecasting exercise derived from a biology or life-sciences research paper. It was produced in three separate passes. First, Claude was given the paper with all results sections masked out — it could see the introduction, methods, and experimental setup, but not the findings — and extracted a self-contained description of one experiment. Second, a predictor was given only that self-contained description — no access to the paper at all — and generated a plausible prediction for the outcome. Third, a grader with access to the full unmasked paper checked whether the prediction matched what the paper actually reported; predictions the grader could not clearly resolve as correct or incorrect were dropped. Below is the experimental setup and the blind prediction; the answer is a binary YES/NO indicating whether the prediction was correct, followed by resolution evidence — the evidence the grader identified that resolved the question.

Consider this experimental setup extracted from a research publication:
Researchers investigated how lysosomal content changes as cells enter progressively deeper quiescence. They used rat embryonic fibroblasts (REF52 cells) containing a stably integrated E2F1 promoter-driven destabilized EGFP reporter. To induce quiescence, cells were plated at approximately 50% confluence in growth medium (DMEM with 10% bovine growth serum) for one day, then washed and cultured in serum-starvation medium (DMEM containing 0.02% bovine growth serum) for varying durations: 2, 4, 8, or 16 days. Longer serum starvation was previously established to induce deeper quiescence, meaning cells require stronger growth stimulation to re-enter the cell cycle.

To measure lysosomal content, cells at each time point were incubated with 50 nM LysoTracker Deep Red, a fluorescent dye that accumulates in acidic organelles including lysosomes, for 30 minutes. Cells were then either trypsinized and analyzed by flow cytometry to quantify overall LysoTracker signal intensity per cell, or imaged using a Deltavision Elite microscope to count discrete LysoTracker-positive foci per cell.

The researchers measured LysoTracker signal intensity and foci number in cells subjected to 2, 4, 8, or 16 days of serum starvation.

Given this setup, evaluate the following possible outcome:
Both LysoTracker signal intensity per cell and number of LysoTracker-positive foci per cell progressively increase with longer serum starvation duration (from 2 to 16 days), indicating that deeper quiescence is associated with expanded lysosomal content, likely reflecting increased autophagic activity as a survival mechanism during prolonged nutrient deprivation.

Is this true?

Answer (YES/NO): NO